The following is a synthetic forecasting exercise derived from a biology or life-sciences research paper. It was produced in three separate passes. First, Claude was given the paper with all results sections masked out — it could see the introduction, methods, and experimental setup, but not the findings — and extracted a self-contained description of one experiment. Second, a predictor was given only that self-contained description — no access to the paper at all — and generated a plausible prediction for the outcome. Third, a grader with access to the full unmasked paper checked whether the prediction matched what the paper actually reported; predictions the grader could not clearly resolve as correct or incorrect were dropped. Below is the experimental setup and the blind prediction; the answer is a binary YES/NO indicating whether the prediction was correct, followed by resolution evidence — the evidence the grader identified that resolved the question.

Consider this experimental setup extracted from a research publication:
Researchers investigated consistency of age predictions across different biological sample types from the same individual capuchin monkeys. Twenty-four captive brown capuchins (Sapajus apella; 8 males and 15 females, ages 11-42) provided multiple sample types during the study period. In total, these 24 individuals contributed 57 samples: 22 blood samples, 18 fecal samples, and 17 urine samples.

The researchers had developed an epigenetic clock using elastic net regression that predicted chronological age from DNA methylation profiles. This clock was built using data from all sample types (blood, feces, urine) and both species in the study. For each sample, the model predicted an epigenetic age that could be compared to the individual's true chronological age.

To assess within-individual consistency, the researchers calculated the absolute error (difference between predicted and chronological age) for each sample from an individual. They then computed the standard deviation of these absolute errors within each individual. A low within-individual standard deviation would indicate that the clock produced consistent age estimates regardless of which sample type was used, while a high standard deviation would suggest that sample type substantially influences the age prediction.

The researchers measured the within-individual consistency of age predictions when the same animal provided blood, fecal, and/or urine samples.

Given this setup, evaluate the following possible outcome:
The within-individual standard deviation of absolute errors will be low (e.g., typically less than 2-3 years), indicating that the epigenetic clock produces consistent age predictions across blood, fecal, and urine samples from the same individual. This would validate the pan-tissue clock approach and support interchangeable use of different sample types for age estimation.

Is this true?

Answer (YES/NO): YES